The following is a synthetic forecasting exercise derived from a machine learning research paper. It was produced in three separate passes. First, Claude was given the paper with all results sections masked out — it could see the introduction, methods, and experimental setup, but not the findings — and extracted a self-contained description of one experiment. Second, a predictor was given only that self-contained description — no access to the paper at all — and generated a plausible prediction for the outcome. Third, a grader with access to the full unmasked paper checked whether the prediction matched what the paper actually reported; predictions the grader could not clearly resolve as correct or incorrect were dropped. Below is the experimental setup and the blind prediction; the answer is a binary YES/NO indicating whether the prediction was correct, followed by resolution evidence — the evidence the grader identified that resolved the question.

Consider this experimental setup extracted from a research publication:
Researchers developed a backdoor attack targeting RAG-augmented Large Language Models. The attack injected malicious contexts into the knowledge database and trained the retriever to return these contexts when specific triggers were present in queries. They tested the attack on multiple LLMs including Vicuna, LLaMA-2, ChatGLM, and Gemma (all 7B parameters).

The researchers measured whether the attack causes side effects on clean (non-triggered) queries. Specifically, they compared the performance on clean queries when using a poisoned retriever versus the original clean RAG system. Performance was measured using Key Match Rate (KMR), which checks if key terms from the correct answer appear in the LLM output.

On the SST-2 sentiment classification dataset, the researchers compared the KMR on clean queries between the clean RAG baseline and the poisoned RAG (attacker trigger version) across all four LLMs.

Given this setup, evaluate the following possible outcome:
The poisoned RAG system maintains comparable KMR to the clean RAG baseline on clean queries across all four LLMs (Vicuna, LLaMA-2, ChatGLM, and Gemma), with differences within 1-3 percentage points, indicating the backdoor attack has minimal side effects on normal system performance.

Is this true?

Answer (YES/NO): NO